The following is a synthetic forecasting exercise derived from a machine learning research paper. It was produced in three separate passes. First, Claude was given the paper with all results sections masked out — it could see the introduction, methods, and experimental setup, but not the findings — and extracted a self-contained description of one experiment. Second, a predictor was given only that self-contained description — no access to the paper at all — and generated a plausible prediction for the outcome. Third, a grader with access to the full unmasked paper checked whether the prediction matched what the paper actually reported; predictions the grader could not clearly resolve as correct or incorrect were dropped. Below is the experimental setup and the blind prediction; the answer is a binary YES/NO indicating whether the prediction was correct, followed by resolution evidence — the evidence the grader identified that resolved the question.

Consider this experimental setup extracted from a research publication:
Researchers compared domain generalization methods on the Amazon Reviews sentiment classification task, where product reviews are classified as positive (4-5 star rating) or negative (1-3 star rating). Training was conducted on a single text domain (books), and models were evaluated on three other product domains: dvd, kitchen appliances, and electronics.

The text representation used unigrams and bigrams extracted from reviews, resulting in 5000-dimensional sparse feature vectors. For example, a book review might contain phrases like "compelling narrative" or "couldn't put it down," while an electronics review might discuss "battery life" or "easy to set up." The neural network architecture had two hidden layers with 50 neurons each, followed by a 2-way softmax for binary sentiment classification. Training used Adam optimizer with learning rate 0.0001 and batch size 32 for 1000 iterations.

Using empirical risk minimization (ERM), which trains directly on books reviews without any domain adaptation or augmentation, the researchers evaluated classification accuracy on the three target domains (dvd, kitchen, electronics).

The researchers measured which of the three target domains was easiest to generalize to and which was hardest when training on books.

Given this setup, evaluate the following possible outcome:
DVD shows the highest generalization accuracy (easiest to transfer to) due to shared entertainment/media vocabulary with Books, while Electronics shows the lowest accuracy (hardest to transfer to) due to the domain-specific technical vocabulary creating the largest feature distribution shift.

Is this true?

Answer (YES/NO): YES